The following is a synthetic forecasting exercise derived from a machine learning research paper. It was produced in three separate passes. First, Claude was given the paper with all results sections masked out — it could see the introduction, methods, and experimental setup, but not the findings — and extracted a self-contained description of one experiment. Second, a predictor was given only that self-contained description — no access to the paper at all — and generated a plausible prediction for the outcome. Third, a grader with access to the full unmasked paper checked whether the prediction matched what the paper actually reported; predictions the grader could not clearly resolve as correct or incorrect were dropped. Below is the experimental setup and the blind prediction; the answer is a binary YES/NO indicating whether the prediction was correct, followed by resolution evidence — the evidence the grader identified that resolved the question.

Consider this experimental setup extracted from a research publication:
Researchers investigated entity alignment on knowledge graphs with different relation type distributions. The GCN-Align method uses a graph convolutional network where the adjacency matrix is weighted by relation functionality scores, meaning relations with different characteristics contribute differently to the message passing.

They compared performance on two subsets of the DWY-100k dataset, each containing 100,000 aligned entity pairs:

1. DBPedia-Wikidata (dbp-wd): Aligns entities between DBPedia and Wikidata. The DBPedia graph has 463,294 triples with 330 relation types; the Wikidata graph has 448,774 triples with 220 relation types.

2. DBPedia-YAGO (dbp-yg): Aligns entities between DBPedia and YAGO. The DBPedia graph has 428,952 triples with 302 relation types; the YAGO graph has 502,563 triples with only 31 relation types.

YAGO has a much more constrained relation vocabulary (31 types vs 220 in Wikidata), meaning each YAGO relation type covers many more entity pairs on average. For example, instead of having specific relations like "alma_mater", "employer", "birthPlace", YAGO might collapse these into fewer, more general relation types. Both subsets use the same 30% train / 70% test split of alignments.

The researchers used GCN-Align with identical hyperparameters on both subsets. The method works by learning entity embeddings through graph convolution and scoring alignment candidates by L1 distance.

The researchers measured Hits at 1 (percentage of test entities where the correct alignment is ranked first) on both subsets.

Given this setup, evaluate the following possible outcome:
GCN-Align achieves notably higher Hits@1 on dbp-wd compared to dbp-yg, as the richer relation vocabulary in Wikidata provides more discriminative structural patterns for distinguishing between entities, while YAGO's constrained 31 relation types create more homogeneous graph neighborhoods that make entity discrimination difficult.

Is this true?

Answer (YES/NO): NO